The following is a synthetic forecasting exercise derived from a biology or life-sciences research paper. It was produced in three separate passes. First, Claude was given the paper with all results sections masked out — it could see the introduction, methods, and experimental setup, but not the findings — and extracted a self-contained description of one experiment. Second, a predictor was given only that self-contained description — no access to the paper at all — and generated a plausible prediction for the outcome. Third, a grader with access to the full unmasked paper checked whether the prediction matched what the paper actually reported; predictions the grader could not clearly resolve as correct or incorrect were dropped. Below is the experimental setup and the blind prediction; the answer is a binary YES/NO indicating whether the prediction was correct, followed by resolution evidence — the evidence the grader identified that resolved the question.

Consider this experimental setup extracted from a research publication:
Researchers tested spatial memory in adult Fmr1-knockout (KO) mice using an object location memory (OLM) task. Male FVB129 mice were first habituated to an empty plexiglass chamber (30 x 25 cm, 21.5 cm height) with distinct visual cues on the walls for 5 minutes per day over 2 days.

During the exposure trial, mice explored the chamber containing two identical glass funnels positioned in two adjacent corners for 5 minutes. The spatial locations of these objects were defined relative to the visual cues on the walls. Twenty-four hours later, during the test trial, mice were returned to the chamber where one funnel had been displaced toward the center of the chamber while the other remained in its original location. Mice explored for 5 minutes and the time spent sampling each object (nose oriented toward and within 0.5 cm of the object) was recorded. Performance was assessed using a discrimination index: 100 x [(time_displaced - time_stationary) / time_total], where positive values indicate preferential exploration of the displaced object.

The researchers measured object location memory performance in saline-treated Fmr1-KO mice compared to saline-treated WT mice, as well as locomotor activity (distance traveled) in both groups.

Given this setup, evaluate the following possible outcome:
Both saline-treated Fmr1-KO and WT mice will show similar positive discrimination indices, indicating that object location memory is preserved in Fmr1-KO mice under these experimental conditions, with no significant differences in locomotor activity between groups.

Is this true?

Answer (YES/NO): NO